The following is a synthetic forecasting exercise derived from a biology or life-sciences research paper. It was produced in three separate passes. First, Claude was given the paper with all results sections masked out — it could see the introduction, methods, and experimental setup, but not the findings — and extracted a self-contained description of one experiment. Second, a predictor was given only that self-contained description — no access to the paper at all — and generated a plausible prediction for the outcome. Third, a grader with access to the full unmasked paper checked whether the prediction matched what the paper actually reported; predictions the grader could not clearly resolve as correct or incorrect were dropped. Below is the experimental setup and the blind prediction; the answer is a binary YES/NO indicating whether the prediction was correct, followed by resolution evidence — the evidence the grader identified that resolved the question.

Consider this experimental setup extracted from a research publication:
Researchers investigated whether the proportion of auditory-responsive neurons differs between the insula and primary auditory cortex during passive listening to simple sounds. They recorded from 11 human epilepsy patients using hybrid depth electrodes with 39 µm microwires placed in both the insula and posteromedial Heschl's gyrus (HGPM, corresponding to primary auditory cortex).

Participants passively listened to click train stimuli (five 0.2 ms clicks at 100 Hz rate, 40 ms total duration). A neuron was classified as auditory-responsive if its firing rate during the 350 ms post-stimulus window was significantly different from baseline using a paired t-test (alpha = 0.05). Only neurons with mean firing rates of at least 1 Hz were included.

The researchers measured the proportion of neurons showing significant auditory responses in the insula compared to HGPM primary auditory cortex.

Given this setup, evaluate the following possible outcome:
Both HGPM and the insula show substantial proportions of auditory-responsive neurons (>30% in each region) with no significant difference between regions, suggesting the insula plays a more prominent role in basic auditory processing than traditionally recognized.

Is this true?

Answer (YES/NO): NO